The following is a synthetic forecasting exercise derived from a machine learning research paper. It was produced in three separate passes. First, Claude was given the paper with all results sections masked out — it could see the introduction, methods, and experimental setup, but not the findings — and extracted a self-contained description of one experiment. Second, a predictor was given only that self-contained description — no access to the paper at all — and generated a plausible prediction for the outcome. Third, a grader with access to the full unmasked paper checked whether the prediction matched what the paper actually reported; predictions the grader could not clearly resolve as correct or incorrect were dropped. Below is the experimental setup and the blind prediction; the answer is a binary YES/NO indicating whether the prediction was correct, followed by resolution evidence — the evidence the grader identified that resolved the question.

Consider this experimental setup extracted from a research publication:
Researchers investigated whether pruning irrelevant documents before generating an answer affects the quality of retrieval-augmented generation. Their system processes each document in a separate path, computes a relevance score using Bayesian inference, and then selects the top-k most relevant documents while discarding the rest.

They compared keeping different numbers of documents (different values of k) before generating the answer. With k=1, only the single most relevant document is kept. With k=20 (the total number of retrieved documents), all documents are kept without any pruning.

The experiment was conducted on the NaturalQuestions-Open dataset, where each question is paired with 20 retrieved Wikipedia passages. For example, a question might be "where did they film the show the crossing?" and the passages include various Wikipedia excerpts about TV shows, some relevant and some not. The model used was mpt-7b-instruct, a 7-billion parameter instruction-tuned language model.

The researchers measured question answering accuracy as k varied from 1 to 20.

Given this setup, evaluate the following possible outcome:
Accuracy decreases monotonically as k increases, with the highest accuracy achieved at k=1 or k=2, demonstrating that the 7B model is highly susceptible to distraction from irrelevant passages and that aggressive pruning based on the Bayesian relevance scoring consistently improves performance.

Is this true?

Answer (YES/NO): NO